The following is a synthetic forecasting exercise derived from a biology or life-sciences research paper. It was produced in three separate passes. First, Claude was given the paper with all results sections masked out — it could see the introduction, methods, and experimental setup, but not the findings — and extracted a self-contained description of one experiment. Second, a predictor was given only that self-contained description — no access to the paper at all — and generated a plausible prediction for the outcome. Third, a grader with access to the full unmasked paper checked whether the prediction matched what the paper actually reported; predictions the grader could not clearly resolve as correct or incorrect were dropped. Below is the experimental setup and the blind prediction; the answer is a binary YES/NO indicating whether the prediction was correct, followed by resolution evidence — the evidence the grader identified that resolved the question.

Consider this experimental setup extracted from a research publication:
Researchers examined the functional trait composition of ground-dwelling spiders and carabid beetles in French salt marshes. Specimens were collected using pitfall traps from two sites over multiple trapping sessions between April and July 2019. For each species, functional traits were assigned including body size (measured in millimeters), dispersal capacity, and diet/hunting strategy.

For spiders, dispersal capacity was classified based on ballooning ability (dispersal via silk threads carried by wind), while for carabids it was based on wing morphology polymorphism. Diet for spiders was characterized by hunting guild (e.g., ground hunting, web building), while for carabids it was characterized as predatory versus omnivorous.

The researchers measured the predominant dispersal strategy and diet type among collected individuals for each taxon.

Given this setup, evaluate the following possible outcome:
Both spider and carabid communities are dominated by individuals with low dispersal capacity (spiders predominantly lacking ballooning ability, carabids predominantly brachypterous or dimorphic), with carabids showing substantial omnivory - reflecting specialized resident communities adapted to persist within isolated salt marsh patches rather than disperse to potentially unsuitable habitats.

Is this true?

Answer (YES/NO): NO